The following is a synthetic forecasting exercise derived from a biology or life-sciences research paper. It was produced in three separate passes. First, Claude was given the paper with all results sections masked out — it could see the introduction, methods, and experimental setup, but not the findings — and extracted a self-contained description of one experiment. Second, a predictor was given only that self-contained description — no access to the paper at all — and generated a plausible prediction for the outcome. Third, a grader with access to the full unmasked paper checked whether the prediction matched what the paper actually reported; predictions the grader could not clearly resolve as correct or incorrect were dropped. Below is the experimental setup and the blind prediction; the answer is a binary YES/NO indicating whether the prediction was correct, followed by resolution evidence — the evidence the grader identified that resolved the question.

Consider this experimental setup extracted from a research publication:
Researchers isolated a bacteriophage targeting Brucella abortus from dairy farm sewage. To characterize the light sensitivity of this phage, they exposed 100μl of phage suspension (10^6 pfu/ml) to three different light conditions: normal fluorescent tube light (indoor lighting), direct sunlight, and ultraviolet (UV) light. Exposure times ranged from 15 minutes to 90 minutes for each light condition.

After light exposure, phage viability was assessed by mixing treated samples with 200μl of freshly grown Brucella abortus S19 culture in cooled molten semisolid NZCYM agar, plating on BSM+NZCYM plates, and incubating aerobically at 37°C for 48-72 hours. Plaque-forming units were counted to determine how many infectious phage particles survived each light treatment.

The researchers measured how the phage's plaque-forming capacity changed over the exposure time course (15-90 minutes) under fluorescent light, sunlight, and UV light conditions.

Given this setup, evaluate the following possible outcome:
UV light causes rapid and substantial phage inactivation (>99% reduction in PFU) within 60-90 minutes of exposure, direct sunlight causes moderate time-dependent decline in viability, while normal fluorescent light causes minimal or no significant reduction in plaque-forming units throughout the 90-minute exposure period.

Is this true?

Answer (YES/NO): NO